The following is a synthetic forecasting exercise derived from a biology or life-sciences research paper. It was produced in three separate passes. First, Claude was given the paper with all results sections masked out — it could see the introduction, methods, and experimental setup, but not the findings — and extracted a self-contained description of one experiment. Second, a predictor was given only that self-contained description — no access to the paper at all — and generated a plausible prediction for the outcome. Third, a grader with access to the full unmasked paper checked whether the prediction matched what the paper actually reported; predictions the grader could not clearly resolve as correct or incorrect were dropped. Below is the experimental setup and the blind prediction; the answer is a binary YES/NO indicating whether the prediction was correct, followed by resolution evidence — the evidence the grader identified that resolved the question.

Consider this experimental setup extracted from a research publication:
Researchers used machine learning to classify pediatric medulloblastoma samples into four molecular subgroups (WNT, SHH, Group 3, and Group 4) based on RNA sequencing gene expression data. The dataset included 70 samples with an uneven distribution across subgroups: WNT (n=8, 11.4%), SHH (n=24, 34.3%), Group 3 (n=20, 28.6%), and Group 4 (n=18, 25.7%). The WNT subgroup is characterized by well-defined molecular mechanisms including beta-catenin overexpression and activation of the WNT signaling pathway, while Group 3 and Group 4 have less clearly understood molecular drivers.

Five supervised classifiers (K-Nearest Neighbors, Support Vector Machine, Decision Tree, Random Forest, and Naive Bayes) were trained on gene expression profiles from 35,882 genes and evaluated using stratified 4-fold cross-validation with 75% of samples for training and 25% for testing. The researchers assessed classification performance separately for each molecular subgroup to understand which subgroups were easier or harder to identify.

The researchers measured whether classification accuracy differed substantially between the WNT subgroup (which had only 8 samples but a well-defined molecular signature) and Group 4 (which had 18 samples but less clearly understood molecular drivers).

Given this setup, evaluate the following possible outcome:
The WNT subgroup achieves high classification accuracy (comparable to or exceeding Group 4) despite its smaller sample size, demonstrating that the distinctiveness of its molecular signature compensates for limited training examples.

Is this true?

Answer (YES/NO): YES